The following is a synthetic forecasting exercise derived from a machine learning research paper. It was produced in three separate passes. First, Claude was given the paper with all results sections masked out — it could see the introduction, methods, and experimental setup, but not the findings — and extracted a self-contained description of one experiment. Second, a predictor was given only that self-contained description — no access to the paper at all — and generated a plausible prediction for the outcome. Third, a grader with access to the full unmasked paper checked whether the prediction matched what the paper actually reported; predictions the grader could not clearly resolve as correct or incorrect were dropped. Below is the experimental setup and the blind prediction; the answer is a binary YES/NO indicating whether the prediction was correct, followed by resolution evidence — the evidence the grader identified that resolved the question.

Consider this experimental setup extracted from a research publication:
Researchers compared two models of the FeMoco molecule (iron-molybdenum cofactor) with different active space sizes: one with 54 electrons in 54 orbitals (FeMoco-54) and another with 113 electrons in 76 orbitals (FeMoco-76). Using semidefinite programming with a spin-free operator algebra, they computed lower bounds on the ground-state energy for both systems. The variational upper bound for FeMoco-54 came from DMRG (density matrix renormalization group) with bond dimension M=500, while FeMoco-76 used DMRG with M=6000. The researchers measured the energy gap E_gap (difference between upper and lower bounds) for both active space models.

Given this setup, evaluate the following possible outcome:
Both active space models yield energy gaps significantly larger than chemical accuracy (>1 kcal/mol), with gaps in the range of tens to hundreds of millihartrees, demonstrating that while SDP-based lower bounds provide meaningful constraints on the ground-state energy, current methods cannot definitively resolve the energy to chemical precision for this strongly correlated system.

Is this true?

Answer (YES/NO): NO